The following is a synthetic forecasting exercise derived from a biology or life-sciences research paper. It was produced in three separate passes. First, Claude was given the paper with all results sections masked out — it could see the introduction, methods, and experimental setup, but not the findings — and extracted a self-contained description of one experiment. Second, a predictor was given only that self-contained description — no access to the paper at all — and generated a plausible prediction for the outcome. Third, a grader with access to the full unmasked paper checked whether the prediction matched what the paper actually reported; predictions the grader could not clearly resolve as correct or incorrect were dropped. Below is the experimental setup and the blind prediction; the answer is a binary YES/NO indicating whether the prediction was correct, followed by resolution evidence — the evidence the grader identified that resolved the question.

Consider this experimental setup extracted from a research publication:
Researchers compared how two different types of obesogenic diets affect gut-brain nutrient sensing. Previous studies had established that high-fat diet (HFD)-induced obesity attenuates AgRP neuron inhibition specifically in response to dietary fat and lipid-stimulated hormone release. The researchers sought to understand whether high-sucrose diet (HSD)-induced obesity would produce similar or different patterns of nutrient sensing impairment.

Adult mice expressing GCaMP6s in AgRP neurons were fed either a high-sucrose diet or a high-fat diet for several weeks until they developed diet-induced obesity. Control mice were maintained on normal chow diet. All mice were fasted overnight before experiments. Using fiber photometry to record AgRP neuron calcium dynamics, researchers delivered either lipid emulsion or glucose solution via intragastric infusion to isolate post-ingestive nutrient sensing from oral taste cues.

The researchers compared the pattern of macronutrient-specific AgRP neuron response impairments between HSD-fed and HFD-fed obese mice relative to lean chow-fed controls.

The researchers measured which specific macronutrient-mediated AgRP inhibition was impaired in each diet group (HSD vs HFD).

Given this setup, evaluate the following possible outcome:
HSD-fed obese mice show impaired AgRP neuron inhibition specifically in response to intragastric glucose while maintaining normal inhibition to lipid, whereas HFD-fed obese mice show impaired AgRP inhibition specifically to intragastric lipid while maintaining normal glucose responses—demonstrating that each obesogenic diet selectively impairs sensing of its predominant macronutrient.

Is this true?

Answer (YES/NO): YES